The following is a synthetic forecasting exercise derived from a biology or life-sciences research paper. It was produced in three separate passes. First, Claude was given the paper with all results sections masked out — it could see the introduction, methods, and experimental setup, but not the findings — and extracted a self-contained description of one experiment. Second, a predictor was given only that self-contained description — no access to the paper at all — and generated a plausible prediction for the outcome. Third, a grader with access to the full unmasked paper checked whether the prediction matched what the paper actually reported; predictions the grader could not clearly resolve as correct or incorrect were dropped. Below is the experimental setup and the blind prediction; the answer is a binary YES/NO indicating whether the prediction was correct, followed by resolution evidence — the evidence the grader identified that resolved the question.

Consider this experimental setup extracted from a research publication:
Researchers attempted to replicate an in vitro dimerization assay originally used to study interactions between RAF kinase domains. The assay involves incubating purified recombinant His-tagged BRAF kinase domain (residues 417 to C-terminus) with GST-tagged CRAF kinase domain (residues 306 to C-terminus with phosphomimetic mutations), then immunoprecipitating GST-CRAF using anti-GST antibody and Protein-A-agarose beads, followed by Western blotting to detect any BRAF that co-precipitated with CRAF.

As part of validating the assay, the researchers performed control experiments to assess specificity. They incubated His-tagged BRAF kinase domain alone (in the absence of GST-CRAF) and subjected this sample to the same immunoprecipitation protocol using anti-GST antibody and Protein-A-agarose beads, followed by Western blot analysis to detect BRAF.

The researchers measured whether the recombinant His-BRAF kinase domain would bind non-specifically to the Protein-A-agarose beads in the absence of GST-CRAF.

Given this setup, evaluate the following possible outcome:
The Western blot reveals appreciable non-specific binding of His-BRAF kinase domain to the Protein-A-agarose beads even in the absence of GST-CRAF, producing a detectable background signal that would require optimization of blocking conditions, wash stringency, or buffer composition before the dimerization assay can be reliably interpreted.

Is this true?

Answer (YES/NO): YES